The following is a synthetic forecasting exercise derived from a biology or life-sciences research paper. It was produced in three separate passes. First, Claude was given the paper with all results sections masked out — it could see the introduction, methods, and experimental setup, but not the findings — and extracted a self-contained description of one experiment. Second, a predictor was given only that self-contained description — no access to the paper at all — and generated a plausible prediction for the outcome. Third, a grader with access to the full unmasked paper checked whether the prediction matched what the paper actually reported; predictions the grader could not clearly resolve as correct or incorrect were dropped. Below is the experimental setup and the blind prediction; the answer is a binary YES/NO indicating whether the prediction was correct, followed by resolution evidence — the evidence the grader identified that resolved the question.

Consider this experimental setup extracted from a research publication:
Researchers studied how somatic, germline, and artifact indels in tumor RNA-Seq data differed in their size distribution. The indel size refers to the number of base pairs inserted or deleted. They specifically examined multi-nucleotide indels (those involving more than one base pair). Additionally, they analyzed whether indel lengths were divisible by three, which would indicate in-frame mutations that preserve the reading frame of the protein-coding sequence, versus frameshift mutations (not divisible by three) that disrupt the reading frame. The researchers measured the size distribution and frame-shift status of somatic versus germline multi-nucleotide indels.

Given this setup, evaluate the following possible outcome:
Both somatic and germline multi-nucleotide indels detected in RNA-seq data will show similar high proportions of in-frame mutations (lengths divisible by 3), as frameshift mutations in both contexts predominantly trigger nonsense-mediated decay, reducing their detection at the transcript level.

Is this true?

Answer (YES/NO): NO